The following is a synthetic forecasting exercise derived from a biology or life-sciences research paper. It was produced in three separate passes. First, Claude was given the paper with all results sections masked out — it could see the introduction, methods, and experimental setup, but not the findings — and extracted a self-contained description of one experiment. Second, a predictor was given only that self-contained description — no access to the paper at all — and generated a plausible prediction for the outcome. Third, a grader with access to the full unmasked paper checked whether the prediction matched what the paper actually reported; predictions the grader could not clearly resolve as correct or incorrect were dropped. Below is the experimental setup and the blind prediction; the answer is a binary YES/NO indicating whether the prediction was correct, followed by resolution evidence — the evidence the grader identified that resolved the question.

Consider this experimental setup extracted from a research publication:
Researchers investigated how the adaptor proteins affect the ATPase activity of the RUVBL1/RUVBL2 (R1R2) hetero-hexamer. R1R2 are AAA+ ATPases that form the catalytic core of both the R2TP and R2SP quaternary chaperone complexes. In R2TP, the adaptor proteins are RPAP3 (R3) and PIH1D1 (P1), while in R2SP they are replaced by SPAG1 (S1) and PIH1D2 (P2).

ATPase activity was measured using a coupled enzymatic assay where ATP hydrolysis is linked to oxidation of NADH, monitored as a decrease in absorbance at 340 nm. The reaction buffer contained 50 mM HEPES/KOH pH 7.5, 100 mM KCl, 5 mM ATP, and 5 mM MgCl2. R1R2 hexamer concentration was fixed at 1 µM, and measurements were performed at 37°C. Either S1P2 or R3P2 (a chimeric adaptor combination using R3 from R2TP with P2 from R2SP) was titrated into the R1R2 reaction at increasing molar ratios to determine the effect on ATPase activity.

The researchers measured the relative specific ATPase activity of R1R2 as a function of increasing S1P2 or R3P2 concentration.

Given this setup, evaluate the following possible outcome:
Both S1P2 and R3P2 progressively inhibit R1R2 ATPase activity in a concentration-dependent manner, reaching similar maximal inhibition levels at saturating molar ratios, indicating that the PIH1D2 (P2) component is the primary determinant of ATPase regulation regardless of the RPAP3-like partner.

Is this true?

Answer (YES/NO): NO